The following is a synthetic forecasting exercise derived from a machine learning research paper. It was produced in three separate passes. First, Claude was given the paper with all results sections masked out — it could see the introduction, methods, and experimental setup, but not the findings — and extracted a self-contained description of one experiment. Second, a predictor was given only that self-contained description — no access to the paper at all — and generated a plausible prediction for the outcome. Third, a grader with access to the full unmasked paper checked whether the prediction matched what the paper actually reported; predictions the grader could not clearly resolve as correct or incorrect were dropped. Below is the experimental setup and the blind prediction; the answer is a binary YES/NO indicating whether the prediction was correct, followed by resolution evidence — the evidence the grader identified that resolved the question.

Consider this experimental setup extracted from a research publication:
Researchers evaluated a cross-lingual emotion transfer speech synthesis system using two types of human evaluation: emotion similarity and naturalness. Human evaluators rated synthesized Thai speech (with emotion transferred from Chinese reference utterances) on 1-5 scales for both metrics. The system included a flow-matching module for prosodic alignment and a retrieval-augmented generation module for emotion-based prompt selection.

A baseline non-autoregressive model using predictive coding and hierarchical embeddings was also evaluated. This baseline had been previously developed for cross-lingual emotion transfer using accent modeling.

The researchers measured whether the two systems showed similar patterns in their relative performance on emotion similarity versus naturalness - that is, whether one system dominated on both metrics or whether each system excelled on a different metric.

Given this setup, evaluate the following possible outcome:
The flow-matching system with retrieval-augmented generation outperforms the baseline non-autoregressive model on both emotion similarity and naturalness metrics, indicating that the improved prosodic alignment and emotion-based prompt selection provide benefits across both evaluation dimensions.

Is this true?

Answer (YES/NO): NO